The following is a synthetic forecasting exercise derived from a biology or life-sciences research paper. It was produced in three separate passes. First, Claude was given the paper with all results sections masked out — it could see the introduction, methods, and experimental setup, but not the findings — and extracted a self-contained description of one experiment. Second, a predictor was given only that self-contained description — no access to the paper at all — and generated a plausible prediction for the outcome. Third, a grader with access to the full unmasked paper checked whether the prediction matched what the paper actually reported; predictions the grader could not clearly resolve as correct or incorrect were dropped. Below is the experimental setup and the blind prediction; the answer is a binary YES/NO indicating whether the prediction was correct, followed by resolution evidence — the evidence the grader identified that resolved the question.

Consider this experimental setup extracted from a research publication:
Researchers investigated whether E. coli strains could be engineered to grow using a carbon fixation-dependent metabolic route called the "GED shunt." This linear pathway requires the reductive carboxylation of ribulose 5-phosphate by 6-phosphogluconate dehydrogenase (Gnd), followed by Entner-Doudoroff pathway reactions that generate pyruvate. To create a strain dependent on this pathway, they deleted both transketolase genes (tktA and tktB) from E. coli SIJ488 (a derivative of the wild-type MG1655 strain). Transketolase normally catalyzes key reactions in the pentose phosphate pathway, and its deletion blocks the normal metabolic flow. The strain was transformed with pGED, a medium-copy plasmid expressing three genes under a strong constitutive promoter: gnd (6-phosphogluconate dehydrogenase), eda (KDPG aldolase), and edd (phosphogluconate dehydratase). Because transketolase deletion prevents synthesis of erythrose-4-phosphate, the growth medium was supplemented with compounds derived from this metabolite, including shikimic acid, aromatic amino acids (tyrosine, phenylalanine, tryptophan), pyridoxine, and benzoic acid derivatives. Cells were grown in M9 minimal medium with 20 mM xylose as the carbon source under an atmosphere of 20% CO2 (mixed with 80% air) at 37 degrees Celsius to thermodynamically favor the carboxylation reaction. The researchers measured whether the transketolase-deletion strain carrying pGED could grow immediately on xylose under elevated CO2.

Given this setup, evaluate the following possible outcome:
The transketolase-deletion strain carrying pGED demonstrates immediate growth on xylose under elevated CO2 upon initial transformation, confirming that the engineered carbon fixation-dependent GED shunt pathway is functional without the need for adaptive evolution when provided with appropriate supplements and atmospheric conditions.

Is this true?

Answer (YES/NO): NO